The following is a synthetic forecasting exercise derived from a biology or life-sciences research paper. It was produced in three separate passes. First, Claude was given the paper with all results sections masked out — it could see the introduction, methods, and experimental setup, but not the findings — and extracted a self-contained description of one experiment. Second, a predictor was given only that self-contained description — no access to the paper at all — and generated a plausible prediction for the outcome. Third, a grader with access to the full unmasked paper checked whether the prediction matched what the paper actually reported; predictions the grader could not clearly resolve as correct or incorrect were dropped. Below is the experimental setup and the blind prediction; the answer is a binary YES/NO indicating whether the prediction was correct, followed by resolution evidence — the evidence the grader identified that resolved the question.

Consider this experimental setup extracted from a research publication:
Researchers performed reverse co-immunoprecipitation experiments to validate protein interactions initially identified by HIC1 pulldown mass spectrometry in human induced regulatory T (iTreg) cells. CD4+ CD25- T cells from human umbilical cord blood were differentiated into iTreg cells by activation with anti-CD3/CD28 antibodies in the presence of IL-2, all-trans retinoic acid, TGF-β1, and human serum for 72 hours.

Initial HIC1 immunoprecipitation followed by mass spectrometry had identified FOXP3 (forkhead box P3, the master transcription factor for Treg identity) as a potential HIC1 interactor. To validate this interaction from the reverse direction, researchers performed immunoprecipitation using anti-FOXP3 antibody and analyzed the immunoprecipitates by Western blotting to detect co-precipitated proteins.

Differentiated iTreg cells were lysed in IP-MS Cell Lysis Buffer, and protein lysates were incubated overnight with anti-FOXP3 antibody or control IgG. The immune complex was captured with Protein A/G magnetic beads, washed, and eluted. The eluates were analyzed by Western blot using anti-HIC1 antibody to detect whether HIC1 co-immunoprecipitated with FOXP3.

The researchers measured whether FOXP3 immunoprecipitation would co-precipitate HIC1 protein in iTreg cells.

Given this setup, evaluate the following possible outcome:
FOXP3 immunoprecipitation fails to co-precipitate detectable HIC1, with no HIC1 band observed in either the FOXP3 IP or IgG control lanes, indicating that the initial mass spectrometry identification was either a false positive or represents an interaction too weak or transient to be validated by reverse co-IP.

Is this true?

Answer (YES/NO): NO